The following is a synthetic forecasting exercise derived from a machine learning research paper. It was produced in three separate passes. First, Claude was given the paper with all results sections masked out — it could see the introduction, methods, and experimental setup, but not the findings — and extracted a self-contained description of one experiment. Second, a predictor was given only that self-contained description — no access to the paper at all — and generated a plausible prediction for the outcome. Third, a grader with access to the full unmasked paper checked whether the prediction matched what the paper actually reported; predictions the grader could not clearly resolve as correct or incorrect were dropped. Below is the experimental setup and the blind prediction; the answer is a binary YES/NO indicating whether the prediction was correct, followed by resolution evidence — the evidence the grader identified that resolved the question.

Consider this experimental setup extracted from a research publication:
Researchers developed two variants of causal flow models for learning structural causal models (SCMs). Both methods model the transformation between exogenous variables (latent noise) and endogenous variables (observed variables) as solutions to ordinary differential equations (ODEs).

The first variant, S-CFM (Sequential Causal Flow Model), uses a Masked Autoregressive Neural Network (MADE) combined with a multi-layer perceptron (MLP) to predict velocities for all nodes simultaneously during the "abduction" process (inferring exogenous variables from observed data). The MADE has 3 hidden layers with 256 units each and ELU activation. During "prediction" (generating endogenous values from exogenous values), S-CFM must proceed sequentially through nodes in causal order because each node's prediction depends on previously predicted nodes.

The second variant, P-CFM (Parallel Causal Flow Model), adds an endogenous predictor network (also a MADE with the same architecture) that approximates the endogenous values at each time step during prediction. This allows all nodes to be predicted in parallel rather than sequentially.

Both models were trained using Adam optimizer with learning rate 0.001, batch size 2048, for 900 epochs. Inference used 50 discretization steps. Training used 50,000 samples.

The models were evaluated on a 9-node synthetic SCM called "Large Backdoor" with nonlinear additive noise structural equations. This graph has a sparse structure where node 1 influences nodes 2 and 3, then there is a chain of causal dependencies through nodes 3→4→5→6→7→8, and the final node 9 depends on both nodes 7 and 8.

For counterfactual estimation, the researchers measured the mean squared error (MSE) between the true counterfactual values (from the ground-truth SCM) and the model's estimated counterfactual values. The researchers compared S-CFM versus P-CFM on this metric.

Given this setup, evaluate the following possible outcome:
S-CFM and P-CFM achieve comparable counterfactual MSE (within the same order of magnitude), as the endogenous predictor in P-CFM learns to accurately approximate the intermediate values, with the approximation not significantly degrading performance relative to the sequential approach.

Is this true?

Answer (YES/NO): YES